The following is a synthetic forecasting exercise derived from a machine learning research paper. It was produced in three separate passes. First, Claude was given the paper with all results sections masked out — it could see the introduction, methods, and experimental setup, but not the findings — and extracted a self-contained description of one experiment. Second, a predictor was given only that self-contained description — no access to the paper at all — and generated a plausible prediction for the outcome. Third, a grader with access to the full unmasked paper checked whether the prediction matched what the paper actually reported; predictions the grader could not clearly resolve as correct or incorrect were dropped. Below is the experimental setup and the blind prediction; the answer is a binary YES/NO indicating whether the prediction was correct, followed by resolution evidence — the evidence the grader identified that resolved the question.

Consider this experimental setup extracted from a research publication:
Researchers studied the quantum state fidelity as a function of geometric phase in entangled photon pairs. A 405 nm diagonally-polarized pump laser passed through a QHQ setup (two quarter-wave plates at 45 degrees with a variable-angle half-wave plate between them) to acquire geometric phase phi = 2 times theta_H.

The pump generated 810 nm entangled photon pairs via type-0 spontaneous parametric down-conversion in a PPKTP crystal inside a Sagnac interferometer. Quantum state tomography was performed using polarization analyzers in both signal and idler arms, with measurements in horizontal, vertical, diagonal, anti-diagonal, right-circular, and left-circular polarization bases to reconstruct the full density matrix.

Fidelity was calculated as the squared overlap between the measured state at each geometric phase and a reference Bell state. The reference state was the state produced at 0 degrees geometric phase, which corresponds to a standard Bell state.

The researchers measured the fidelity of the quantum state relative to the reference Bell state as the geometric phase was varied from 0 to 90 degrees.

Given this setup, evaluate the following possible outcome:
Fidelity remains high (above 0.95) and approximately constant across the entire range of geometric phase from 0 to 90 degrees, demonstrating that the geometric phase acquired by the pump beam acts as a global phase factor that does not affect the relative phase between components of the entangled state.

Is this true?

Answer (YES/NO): NO